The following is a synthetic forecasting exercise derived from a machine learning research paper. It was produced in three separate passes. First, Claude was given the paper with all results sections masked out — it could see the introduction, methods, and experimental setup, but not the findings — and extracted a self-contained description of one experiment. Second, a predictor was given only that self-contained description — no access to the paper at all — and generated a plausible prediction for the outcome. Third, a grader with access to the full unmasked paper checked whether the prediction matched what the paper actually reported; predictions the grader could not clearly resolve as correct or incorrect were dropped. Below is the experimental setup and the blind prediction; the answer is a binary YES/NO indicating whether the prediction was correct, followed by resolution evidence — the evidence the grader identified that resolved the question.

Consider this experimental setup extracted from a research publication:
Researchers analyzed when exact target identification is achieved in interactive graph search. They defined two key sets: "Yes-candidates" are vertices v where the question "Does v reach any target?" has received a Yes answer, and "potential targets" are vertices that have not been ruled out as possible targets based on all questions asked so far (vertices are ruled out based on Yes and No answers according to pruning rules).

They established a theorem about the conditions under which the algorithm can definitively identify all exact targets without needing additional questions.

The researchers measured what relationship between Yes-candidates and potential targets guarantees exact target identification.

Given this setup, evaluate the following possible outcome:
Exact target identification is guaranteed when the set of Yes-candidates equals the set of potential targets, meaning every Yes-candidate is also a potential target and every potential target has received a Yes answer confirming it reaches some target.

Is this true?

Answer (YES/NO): NO